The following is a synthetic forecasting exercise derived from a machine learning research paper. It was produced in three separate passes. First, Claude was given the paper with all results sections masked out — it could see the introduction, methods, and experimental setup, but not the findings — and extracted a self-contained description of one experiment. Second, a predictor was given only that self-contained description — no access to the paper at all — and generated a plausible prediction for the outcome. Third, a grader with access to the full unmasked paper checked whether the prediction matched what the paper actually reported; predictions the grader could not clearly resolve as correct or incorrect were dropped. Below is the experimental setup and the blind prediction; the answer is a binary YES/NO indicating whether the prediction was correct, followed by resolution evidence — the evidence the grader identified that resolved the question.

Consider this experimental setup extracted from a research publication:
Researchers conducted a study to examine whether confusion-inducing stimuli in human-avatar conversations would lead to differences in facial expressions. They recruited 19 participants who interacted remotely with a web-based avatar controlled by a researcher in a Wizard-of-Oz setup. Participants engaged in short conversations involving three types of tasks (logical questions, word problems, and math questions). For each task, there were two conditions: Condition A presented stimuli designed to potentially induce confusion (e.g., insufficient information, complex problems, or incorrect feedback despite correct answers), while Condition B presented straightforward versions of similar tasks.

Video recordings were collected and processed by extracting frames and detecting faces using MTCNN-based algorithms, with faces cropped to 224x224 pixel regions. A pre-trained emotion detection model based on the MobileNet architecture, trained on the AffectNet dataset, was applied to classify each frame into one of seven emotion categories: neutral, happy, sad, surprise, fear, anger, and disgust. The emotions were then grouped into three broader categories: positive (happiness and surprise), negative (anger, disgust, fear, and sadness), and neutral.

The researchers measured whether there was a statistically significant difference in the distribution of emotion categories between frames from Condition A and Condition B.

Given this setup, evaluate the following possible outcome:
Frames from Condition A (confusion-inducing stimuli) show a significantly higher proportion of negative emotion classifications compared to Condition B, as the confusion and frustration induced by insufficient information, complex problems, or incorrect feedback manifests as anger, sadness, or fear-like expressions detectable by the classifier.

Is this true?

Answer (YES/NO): YES